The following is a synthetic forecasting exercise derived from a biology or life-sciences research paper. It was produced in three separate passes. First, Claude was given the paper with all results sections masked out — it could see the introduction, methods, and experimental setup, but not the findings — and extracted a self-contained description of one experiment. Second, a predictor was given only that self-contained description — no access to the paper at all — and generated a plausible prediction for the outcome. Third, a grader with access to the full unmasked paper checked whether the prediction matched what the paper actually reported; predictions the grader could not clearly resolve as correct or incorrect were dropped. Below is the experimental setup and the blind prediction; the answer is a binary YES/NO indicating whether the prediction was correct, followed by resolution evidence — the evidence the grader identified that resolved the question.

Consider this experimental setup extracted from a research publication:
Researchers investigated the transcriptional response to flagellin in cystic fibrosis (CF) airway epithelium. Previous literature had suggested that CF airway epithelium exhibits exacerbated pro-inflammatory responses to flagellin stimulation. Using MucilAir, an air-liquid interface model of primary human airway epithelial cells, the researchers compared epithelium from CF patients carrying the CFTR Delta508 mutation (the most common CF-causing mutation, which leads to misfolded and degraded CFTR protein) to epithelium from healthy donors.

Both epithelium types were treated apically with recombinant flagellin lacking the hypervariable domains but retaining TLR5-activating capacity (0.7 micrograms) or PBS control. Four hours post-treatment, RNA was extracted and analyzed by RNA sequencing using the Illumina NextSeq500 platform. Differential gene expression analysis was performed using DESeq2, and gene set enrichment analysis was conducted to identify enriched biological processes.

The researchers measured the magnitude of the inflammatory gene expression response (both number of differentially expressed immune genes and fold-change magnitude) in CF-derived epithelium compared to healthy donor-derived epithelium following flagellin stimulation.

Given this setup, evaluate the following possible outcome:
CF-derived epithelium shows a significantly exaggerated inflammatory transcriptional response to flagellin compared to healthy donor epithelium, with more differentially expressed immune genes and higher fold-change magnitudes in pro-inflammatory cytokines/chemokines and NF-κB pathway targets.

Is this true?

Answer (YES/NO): NO